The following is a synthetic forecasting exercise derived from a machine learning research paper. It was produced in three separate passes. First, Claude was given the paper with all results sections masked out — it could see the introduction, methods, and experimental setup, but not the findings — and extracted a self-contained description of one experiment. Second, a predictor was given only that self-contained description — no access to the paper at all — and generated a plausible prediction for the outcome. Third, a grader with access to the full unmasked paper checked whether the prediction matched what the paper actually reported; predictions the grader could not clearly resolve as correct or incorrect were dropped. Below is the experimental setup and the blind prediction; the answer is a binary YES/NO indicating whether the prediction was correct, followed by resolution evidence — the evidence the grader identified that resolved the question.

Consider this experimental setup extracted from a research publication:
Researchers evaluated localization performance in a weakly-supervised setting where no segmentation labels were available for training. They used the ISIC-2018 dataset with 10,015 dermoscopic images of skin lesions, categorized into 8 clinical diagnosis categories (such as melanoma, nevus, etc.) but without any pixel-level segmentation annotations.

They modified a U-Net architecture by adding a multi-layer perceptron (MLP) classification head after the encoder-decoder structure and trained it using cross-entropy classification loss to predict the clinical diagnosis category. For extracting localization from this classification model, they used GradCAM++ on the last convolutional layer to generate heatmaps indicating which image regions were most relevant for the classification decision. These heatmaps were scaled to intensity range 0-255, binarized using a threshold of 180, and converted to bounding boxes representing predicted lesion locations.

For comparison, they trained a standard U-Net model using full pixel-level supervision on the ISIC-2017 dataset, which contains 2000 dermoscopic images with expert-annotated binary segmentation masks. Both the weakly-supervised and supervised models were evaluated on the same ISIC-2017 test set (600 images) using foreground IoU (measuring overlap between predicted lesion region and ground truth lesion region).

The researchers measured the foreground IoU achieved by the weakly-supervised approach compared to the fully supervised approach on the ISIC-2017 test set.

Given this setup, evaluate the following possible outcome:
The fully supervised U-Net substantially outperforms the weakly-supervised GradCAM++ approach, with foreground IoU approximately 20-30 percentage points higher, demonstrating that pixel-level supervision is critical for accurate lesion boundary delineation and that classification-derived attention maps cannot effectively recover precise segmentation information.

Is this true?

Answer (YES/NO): YES